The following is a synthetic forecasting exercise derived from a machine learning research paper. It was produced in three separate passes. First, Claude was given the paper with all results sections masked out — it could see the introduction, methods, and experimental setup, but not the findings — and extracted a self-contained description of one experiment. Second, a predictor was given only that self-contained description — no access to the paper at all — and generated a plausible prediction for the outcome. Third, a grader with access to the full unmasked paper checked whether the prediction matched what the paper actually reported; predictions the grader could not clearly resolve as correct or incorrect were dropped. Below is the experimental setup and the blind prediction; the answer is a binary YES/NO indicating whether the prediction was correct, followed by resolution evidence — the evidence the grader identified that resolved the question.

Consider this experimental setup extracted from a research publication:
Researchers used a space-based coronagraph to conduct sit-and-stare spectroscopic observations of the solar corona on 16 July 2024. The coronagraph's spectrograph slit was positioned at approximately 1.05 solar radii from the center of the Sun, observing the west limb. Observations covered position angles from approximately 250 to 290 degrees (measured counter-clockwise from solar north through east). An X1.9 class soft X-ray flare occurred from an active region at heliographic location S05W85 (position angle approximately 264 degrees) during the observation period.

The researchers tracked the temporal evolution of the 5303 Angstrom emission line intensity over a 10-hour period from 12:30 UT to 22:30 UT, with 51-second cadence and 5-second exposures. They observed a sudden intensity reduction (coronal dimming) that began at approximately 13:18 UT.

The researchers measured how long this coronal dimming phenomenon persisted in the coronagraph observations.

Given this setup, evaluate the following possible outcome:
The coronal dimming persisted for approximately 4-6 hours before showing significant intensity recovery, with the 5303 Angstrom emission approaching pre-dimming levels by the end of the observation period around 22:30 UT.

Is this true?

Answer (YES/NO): YES